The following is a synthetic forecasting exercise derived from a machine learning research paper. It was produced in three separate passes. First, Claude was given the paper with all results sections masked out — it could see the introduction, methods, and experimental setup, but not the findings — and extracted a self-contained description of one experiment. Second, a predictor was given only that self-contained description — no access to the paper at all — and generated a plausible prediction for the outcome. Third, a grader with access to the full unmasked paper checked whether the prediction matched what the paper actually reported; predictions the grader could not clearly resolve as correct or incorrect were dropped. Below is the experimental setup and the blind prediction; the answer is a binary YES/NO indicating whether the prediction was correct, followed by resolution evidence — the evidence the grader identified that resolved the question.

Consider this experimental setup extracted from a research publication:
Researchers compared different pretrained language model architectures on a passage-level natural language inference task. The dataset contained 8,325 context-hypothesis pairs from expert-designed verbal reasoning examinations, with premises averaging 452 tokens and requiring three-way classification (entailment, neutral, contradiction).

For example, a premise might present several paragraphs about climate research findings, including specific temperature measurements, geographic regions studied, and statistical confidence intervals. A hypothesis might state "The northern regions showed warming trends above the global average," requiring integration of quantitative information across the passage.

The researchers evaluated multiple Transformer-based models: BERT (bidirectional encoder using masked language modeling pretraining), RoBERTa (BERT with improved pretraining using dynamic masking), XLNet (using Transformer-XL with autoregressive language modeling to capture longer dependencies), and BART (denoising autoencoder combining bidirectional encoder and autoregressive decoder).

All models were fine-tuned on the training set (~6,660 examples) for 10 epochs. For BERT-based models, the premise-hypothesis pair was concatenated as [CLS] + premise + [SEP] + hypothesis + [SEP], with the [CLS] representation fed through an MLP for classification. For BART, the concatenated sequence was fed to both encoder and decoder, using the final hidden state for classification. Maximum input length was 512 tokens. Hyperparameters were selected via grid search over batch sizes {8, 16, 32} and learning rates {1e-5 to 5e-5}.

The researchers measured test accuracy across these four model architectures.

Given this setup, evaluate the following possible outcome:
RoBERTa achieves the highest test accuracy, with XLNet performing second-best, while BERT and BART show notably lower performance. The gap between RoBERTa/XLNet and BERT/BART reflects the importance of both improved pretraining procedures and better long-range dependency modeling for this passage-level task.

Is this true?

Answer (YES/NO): NO